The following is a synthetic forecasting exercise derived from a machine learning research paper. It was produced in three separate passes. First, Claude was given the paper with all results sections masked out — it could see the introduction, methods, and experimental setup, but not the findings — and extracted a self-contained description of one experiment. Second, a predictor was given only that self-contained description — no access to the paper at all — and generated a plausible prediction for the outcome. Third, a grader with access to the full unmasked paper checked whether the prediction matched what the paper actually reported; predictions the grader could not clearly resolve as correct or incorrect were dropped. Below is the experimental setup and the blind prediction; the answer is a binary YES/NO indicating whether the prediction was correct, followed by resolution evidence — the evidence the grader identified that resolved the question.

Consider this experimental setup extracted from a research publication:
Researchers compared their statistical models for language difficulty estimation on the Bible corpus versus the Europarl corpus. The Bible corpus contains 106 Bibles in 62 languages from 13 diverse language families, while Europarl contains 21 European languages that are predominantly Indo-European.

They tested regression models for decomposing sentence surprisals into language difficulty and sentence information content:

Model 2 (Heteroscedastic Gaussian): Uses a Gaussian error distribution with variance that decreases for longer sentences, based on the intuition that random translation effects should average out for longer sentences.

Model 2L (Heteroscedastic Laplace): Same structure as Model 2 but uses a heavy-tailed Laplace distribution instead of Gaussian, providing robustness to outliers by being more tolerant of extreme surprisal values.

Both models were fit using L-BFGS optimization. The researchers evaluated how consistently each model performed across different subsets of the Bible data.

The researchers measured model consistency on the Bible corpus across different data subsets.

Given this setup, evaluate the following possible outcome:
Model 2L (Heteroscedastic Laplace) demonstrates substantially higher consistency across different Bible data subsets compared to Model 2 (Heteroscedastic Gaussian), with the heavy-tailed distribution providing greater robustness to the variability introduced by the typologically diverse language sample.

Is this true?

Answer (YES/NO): NO